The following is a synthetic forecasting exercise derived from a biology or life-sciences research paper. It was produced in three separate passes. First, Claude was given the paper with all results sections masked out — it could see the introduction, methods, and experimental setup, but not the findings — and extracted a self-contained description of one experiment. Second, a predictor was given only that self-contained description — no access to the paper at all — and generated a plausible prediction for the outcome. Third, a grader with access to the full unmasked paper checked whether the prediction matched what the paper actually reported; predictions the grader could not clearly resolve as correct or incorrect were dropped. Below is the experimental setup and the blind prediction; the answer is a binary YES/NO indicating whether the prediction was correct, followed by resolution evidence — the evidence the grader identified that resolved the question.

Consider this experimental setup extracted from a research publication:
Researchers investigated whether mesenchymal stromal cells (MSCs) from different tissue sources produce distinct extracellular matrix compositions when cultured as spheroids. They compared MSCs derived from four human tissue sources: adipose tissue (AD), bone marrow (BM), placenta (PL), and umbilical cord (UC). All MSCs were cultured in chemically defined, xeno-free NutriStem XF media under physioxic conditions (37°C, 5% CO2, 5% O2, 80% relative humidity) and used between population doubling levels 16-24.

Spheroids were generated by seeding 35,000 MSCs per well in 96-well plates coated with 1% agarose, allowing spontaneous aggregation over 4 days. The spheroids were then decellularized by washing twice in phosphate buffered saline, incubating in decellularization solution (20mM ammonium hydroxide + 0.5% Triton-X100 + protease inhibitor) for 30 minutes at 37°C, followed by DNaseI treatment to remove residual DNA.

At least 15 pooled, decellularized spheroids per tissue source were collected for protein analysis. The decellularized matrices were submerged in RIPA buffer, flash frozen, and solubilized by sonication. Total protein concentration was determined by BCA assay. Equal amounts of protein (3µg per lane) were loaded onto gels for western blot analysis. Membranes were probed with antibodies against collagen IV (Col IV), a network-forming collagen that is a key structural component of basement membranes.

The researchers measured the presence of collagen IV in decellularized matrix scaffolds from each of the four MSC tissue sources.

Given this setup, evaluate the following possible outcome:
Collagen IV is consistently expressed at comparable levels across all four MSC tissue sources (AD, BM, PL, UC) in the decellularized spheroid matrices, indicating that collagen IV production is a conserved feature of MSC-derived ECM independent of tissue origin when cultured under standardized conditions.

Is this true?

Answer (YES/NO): NO